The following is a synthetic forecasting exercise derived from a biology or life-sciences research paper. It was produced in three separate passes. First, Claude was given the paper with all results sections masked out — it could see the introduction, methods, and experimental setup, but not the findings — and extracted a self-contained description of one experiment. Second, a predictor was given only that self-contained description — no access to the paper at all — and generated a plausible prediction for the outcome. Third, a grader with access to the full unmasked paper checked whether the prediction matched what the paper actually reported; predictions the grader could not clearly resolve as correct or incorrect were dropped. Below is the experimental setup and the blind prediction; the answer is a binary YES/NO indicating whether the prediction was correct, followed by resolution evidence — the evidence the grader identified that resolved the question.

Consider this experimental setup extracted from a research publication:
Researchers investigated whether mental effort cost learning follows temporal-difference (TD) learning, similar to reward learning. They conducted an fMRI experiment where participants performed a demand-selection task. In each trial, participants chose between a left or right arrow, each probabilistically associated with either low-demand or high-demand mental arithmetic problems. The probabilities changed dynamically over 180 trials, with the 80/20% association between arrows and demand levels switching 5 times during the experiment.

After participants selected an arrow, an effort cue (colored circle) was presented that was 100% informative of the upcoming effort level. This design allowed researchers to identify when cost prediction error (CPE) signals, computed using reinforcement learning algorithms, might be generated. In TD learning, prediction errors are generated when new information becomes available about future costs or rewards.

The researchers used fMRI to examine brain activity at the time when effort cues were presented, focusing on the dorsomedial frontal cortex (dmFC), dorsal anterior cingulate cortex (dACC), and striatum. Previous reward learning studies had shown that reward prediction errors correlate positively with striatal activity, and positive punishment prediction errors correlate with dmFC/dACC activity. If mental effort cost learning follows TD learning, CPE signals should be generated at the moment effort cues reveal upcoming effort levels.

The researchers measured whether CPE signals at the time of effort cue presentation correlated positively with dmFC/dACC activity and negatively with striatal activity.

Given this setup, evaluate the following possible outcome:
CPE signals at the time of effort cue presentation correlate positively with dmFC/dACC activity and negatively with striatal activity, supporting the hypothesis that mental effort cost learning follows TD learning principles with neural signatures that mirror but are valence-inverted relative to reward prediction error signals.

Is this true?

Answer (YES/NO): NO